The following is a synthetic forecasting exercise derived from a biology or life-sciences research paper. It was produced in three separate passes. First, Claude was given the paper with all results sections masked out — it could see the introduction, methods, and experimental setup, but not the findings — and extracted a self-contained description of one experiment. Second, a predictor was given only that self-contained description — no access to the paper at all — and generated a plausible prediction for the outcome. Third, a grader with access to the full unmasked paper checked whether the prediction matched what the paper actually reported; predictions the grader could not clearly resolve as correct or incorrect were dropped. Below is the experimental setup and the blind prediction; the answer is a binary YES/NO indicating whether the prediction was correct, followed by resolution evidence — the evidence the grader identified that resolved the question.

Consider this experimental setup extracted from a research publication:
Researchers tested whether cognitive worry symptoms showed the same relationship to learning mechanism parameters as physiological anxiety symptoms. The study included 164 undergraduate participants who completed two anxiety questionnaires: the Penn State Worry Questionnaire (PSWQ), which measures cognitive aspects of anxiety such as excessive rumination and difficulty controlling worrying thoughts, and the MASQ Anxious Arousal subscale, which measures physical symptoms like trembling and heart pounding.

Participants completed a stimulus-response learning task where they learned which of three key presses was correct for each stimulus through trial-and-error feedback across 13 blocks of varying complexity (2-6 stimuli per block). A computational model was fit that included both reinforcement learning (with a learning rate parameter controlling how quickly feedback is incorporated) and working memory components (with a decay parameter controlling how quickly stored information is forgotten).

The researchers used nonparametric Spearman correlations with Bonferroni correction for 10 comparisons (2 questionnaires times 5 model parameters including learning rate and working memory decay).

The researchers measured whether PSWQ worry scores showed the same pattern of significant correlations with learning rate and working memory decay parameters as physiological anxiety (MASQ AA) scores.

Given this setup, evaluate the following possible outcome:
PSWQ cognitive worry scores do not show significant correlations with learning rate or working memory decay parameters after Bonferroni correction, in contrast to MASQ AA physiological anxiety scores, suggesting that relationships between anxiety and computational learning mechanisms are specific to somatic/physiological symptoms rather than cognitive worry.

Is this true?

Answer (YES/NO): YES